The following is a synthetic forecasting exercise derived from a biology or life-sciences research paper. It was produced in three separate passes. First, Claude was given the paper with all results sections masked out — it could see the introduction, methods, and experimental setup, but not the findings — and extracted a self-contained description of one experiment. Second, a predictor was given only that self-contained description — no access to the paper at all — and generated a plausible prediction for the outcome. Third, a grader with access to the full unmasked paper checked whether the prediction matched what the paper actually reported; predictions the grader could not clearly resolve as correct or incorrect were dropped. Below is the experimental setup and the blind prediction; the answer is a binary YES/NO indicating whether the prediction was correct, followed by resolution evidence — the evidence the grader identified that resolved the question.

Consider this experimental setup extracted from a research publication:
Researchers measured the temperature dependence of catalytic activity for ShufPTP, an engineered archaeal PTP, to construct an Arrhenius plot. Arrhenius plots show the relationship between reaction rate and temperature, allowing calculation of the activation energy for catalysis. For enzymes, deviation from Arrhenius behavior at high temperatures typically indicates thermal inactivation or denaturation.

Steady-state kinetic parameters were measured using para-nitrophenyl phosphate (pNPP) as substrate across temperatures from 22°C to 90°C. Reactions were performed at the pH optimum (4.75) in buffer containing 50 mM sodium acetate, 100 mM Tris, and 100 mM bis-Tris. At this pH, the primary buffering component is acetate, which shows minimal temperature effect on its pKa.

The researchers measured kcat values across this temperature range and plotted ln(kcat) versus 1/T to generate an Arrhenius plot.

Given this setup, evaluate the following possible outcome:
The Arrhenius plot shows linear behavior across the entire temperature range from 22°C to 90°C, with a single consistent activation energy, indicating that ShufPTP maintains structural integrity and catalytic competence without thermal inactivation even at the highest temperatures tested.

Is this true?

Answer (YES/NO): YES